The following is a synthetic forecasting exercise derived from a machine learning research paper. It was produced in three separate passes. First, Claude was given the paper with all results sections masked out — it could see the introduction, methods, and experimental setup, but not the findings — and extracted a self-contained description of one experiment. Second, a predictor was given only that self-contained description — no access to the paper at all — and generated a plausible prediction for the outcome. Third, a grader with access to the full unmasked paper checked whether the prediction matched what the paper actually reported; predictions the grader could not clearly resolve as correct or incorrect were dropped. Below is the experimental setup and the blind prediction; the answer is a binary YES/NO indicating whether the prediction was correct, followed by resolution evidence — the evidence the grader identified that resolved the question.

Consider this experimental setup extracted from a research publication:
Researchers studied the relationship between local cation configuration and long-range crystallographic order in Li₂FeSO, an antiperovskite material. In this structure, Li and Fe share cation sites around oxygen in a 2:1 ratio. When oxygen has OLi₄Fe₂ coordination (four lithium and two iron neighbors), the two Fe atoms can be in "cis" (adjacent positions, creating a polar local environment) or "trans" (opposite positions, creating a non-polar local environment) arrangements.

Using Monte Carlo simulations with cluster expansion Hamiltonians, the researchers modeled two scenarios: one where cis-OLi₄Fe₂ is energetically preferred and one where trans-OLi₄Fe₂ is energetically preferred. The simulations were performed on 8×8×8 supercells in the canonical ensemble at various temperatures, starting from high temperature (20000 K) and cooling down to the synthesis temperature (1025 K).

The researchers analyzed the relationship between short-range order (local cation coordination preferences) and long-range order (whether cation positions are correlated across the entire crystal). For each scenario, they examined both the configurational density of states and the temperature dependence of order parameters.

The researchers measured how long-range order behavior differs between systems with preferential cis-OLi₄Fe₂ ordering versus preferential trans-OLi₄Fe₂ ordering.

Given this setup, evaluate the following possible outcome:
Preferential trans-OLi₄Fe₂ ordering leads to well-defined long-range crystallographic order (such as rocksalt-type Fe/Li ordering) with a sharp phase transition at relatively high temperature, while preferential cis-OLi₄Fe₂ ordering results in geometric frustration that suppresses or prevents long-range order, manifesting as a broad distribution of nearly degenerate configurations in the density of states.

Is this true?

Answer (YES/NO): YES